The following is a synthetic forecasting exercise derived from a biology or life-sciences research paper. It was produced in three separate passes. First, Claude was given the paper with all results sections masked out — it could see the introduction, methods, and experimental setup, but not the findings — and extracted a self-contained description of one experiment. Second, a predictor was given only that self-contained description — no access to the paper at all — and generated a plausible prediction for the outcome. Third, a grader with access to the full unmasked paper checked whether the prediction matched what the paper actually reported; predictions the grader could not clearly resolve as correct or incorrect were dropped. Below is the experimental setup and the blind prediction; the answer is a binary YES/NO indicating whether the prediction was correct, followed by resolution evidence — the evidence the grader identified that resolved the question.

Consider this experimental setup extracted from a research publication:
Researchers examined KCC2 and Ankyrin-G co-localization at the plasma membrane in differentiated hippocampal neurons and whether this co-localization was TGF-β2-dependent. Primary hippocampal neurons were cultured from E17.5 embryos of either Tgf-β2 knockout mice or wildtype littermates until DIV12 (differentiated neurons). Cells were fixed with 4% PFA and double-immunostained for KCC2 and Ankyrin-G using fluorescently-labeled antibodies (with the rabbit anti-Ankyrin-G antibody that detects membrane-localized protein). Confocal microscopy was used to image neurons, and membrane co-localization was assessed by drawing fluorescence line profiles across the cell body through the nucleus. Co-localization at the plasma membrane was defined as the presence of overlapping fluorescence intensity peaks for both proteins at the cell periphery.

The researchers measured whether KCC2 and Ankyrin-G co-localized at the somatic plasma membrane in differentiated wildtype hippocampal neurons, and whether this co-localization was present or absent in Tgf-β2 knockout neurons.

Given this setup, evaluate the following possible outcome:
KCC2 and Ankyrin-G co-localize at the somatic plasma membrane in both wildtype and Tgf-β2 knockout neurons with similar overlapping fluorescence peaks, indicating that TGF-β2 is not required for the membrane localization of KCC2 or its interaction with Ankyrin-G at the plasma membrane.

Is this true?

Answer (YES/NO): NO